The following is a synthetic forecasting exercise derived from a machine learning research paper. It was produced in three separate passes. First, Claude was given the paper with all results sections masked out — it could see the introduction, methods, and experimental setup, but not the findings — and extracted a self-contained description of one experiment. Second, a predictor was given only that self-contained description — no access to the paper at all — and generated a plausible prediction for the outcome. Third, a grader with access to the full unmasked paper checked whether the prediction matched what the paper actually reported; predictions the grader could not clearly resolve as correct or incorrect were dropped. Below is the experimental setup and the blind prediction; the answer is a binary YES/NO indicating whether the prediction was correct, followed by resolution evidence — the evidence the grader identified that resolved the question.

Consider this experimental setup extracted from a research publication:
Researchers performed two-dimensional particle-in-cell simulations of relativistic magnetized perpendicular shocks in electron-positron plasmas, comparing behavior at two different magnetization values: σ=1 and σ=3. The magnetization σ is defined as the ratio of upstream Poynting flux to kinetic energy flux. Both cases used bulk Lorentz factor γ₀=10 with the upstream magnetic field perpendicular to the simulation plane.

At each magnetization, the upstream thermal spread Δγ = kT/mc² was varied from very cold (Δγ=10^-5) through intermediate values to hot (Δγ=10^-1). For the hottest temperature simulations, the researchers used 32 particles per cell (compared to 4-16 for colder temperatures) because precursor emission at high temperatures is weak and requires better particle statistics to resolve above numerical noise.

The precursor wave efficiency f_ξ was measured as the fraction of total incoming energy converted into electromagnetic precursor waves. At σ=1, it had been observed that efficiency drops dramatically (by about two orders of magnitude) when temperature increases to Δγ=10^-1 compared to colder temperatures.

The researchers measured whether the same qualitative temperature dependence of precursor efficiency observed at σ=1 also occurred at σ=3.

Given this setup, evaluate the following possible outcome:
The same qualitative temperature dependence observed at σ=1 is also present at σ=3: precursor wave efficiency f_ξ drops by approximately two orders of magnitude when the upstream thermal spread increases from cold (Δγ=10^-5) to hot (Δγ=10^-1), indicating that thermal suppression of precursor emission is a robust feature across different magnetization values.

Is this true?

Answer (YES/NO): YES